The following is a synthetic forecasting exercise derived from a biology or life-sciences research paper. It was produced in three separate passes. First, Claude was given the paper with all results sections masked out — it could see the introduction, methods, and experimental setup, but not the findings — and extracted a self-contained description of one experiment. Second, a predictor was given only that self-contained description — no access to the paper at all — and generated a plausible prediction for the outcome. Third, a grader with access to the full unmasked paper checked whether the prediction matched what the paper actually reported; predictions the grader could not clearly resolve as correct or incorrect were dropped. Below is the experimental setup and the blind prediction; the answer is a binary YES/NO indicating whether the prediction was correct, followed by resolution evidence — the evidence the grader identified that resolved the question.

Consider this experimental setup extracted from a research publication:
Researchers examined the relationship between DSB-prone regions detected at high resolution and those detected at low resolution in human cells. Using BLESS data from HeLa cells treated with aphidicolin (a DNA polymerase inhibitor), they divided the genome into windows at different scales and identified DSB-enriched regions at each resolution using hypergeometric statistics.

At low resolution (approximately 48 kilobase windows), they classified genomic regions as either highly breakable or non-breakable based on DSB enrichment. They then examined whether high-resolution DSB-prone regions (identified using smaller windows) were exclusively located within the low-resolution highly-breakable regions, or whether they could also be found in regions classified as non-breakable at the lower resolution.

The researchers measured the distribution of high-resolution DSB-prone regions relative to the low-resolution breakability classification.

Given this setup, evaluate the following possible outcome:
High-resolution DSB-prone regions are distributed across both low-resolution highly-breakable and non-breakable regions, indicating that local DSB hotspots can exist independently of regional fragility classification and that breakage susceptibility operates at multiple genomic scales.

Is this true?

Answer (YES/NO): YES